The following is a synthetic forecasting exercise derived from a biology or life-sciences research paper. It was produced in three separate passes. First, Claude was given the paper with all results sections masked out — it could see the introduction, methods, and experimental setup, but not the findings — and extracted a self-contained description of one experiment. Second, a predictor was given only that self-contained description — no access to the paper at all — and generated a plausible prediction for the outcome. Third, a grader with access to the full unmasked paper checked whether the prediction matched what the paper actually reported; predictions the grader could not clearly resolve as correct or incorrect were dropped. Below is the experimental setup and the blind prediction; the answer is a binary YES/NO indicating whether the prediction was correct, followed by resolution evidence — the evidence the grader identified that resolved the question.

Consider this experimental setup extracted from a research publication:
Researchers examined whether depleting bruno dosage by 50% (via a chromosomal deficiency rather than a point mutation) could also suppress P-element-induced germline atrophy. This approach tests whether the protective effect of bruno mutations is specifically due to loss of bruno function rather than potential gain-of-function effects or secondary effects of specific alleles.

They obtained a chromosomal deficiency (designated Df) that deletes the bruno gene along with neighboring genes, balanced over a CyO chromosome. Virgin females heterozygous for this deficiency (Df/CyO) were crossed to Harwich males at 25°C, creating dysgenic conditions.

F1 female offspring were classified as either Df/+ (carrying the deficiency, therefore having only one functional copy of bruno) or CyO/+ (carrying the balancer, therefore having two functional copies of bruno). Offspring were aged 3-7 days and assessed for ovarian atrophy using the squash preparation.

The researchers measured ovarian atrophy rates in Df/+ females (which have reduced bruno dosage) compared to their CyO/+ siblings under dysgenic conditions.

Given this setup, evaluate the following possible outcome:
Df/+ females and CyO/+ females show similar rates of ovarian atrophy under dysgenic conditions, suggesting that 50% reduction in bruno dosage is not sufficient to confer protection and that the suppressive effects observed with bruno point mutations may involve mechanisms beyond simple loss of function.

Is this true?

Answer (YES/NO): NO